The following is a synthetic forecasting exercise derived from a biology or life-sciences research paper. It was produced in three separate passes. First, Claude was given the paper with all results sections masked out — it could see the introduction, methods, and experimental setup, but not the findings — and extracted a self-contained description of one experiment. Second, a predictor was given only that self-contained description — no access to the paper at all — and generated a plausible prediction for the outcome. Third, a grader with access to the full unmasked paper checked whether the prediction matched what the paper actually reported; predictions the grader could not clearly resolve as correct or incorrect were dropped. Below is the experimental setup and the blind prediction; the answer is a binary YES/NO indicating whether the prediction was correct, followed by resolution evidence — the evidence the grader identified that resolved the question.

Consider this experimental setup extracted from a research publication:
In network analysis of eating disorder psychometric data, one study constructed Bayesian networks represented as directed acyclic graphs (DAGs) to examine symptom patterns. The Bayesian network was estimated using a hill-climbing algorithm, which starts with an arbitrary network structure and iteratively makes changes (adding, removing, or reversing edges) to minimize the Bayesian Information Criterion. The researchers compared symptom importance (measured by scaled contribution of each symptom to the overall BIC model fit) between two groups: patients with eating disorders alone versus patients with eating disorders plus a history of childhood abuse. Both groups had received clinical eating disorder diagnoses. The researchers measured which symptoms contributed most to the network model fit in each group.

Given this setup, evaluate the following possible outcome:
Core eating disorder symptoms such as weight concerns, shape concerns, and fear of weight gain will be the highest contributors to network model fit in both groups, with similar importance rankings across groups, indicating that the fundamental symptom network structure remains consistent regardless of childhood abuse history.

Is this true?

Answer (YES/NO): NO